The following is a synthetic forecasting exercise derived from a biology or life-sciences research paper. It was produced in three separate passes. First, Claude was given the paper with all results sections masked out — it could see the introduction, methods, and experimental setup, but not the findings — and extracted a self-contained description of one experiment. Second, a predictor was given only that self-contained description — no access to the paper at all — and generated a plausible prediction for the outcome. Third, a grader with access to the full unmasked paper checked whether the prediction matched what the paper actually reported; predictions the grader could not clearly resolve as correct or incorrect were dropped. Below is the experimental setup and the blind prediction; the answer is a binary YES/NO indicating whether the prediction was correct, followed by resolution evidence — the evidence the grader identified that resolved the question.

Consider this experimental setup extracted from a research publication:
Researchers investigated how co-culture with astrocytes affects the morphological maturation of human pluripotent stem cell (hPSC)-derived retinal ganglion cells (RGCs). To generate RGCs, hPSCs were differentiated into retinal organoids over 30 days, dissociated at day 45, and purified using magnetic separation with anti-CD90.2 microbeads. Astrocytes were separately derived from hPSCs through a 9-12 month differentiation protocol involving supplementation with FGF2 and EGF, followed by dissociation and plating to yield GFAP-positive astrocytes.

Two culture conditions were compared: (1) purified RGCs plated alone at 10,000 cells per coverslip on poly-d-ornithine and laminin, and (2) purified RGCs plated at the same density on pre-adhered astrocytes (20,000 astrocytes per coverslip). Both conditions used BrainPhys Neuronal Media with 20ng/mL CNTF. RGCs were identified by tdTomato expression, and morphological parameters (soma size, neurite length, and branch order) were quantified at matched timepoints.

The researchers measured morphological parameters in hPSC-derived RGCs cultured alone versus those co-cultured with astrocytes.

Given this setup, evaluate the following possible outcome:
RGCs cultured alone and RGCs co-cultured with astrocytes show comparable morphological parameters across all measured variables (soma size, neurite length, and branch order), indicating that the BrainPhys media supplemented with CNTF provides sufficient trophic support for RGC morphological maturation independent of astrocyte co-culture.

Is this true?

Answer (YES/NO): NO